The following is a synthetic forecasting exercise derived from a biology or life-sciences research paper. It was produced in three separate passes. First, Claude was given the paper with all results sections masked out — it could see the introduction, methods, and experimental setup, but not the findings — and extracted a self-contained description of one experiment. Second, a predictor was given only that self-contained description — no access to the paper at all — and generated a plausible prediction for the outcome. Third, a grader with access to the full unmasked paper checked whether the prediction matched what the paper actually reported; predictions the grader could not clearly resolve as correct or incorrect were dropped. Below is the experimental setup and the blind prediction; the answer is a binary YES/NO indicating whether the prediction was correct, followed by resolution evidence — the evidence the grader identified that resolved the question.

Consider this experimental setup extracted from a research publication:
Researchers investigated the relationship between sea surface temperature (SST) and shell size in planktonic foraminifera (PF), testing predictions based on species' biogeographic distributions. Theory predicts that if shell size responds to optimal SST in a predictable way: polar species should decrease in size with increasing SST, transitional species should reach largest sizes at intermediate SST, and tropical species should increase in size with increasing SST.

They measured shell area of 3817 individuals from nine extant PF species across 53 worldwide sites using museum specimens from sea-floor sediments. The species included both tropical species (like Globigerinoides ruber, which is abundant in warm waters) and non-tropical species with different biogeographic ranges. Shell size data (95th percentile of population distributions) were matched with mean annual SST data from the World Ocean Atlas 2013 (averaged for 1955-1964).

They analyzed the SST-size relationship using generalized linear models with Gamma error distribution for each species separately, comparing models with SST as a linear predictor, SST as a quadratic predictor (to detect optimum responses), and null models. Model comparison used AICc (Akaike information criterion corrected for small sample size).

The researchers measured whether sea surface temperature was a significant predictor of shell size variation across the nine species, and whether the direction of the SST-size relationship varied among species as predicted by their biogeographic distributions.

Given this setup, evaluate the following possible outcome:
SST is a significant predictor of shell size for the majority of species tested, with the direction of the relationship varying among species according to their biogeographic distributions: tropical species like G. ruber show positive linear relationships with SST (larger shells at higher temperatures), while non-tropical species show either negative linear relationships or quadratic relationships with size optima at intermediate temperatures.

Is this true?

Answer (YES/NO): NO